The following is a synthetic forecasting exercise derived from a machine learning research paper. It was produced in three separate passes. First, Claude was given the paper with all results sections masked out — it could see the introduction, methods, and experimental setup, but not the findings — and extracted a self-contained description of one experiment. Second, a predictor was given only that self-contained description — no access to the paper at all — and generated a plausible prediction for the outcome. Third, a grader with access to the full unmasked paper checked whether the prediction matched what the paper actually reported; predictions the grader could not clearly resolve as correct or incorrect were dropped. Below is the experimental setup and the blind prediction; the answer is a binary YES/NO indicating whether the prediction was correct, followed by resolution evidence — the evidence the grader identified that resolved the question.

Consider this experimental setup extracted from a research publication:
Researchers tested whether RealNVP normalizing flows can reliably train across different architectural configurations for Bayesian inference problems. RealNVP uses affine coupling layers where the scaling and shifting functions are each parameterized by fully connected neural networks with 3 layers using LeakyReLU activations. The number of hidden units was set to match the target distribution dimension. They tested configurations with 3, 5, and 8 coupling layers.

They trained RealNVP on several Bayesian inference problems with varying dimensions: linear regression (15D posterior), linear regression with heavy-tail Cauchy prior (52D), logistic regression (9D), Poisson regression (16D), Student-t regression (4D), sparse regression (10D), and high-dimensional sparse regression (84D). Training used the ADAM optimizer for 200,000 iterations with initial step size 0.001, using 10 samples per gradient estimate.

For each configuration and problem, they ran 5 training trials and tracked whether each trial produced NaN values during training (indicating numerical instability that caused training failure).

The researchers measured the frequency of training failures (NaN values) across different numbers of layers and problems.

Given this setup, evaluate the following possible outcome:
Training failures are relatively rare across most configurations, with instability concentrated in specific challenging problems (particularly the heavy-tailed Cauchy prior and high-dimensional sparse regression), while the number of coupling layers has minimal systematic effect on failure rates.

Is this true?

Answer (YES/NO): NO